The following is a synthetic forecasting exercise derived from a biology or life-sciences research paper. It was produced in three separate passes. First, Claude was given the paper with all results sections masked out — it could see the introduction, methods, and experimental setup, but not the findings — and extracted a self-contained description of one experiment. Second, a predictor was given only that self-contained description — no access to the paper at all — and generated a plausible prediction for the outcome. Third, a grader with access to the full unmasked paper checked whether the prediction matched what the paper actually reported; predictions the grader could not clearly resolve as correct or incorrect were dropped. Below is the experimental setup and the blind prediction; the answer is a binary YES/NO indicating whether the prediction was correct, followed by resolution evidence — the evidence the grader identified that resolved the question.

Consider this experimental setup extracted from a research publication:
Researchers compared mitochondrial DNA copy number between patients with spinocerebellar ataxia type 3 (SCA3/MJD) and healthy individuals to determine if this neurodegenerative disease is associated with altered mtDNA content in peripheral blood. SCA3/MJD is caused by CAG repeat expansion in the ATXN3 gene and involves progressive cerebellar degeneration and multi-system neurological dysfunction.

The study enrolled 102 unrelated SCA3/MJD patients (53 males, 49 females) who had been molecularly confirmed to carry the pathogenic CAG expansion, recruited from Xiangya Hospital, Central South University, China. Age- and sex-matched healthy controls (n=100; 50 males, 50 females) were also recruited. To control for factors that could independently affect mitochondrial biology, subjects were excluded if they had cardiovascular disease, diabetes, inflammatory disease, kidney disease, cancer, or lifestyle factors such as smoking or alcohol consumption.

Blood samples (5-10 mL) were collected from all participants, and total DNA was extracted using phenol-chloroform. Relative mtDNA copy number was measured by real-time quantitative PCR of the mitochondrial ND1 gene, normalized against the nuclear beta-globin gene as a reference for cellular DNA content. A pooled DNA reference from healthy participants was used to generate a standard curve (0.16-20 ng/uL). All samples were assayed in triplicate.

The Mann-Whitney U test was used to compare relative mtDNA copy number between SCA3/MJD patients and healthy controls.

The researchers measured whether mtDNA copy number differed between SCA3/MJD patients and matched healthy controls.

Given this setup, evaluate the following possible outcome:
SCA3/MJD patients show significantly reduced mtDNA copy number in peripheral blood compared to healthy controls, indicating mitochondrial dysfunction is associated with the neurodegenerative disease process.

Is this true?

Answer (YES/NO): NO